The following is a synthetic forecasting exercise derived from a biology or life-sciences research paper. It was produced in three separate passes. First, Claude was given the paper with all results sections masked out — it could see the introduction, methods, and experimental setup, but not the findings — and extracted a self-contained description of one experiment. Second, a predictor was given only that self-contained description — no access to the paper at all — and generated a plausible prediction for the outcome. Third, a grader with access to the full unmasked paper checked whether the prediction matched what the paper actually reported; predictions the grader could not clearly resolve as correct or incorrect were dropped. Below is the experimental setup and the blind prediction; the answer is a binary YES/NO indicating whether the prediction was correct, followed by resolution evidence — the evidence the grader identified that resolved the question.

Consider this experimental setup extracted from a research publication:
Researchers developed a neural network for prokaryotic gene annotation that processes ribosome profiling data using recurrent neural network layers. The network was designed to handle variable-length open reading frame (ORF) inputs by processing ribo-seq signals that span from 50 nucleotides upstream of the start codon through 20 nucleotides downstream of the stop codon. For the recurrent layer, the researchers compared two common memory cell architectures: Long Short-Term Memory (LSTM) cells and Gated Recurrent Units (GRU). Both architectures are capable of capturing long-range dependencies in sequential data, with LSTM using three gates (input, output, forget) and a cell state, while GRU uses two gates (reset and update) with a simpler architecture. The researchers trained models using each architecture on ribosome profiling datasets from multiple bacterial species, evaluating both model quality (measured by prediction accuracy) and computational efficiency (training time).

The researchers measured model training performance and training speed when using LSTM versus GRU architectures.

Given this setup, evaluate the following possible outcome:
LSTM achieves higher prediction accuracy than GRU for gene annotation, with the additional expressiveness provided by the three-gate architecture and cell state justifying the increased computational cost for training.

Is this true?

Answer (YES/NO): NO